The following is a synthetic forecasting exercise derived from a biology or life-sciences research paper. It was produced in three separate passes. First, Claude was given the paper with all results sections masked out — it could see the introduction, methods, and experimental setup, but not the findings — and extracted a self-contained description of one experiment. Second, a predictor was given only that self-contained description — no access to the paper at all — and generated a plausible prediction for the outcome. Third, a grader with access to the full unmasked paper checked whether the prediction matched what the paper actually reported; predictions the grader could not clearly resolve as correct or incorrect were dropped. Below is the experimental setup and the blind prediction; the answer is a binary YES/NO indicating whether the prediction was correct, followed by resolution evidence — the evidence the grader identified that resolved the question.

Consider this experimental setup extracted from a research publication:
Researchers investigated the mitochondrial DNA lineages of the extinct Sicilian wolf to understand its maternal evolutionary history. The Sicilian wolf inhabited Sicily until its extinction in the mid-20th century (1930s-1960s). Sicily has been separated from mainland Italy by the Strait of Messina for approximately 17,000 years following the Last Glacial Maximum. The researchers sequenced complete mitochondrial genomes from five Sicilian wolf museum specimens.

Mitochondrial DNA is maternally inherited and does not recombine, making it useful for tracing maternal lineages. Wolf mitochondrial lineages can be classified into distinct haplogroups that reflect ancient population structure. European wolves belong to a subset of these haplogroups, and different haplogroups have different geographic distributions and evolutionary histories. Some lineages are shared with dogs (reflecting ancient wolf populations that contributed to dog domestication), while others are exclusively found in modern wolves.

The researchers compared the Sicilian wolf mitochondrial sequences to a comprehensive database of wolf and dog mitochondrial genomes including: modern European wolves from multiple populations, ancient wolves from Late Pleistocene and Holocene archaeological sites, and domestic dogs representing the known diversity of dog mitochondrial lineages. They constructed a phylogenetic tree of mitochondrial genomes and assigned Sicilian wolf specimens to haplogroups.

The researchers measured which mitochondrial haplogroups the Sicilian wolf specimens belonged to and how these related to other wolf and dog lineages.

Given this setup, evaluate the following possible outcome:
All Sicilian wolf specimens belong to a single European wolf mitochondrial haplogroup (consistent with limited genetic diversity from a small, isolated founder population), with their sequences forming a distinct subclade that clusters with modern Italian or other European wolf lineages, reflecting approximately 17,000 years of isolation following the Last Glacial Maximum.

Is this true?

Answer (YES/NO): NO